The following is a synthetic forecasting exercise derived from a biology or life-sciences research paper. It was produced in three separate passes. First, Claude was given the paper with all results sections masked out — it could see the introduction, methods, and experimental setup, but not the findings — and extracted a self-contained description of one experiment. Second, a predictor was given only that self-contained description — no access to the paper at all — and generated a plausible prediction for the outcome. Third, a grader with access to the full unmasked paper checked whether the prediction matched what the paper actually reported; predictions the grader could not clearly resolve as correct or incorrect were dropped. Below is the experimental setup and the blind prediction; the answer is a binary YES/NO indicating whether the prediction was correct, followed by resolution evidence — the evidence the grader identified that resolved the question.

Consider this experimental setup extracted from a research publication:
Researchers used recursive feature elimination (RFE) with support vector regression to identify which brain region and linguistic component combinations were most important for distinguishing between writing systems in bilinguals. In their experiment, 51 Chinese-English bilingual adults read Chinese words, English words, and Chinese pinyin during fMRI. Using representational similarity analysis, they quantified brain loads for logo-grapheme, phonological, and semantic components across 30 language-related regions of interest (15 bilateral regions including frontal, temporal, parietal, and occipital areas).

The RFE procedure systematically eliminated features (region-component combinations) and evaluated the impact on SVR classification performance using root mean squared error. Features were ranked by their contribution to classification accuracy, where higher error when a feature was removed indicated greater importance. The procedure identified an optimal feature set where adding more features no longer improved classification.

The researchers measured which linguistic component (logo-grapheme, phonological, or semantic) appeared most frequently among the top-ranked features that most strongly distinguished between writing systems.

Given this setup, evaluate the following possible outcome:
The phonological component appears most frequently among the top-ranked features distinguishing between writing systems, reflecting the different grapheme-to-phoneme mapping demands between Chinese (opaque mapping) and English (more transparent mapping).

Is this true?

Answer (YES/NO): NO